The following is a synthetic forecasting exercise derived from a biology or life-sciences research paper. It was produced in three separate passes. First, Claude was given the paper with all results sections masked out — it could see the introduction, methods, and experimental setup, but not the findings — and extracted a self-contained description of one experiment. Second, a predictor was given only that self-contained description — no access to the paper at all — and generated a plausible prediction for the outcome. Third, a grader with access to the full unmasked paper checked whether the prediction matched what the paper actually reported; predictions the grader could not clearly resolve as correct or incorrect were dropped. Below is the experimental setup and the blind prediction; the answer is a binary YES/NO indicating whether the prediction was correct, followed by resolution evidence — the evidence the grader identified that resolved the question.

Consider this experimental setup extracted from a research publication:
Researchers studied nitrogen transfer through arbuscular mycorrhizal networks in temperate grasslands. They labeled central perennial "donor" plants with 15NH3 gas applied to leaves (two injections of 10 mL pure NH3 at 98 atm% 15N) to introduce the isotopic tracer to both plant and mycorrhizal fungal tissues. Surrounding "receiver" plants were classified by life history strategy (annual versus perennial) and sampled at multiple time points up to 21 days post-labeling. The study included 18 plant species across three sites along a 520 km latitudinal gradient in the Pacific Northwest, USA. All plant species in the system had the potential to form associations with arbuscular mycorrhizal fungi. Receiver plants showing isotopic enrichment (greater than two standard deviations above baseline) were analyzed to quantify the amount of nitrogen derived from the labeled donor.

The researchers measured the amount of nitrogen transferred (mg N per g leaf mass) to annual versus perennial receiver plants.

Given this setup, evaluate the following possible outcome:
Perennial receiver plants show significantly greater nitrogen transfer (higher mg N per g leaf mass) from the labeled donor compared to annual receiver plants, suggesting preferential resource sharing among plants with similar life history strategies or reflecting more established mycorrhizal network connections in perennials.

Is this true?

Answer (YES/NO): NO